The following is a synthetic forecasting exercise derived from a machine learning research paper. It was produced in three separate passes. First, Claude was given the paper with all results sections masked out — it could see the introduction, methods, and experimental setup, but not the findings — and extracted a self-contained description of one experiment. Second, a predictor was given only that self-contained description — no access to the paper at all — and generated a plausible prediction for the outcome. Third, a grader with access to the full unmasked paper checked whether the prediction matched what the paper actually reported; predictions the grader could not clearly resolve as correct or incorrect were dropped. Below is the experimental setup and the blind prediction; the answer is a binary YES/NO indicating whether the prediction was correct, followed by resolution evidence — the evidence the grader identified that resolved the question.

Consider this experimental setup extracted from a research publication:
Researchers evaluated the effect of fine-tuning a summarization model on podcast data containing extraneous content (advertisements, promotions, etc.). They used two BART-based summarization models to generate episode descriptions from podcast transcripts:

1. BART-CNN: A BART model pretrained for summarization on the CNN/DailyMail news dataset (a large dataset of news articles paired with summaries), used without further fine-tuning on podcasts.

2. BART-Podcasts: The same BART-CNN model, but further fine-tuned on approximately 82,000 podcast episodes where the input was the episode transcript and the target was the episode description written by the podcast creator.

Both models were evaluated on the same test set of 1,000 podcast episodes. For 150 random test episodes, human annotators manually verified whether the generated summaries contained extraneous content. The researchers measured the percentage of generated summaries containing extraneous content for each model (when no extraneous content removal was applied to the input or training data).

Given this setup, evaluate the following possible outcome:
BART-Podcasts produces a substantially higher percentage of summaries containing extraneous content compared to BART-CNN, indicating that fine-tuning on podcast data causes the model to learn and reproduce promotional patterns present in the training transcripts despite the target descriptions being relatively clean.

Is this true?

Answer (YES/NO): NO